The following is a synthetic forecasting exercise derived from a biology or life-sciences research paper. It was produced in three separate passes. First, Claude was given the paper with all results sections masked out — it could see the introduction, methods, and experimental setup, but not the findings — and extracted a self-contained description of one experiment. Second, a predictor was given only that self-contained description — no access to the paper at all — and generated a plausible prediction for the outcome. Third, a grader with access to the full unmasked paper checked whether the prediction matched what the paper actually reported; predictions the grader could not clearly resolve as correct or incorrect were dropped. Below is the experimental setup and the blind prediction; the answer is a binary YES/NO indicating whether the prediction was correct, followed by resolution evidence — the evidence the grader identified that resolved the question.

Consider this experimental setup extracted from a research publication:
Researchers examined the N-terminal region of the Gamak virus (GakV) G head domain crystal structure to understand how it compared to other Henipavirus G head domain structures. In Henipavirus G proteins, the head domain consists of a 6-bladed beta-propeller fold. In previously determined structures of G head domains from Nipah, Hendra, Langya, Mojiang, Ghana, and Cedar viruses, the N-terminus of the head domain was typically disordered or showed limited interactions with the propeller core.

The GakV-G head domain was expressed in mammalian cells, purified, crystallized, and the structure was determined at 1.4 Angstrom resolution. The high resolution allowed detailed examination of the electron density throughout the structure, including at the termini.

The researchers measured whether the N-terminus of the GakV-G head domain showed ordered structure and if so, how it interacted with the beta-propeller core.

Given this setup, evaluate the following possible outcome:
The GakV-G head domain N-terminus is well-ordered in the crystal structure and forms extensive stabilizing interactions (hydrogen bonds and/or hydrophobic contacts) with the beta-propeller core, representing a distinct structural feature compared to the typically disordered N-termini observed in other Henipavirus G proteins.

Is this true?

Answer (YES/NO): YES